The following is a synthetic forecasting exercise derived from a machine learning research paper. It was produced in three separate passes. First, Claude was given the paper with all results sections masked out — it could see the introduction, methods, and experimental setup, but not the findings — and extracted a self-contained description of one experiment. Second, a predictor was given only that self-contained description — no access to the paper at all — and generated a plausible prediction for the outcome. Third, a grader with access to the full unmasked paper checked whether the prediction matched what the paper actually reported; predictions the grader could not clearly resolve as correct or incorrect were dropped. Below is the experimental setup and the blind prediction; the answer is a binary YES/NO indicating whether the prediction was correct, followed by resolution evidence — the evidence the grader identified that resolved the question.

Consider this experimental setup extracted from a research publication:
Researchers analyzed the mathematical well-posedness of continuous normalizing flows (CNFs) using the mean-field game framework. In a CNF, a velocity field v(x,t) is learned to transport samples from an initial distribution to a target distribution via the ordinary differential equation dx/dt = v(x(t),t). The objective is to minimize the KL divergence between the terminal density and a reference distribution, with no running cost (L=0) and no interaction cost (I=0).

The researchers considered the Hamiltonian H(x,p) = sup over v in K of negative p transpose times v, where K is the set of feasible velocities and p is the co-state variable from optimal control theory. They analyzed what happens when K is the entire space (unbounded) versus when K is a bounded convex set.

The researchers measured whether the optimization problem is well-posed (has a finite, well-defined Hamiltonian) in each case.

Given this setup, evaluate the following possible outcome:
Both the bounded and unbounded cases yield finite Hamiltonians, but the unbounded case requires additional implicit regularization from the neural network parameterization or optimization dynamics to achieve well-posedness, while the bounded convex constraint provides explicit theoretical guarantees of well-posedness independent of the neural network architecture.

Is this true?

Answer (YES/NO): NO